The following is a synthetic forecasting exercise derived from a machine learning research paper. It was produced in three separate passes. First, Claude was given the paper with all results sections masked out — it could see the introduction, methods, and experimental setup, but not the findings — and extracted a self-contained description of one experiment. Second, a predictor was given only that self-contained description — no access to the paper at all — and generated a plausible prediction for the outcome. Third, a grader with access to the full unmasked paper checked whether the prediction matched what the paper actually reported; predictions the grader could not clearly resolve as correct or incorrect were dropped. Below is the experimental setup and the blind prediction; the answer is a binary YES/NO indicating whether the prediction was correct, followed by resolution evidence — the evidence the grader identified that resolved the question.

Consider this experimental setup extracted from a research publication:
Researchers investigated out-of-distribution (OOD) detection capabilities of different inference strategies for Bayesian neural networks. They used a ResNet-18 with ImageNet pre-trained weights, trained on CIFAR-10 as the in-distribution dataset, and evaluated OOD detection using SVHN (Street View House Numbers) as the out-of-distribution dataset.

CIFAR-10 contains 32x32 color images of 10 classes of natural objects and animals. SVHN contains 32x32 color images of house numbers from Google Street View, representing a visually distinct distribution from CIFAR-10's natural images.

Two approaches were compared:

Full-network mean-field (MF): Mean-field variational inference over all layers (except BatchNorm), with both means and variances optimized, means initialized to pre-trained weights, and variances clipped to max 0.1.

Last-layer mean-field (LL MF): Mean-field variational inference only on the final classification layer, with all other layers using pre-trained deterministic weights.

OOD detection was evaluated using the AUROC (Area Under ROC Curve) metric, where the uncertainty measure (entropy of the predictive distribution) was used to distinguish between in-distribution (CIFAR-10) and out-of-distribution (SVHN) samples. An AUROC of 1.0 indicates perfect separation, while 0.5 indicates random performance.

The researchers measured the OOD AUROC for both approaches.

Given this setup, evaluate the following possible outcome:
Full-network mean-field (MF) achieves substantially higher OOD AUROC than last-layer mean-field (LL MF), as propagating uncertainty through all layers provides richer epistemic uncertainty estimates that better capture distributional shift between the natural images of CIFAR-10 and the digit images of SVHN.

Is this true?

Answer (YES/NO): NO